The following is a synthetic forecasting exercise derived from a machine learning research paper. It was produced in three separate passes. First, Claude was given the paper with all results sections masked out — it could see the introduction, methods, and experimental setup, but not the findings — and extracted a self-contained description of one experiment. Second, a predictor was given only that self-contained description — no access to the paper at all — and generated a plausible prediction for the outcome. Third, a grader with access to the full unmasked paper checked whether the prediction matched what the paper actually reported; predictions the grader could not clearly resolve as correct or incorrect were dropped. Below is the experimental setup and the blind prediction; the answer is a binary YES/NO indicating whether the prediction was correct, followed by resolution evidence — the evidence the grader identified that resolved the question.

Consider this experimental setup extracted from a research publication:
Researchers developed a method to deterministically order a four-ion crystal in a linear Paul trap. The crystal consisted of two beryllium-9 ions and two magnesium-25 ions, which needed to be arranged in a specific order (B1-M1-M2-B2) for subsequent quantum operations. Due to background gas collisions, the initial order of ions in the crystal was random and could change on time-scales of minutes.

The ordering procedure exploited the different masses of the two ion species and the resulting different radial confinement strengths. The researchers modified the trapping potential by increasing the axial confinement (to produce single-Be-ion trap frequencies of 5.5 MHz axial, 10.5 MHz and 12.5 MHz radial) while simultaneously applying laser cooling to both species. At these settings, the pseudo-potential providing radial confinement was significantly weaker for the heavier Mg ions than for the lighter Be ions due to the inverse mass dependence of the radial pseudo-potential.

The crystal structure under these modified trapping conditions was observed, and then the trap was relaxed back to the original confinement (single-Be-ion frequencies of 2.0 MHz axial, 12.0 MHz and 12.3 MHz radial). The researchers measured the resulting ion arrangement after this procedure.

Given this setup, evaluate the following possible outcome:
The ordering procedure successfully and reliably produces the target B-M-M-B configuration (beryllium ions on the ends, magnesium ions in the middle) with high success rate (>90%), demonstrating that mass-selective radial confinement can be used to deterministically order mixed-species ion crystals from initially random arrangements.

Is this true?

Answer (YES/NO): NO